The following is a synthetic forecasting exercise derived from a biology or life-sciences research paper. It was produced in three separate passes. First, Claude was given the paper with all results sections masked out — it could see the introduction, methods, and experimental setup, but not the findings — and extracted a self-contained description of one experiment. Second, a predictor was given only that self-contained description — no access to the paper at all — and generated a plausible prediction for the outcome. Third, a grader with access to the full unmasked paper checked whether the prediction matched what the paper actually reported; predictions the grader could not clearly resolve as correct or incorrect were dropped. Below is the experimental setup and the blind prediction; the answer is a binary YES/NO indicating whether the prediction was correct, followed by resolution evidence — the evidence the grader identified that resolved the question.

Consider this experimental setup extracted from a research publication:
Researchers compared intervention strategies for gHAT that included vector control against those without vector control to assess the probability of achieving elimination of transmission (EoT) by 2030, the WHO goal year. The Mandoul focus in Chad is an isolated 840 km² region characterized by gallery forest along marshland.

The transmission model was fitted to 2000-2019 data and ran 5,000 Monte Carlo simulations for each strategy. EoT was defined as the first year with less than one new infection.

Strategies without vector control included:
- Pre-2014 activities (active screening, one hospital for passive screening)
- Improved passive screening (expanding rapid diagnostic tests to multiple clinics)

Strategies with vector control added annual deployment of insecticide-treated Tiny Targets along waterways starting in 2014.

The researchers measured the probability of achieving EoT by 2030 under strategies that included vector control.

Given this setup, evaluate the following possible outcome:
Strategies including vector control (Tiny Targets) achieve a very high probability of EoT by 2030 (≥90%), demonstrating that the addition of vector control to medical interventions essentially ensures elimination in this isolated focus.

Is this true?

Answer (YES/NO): YES